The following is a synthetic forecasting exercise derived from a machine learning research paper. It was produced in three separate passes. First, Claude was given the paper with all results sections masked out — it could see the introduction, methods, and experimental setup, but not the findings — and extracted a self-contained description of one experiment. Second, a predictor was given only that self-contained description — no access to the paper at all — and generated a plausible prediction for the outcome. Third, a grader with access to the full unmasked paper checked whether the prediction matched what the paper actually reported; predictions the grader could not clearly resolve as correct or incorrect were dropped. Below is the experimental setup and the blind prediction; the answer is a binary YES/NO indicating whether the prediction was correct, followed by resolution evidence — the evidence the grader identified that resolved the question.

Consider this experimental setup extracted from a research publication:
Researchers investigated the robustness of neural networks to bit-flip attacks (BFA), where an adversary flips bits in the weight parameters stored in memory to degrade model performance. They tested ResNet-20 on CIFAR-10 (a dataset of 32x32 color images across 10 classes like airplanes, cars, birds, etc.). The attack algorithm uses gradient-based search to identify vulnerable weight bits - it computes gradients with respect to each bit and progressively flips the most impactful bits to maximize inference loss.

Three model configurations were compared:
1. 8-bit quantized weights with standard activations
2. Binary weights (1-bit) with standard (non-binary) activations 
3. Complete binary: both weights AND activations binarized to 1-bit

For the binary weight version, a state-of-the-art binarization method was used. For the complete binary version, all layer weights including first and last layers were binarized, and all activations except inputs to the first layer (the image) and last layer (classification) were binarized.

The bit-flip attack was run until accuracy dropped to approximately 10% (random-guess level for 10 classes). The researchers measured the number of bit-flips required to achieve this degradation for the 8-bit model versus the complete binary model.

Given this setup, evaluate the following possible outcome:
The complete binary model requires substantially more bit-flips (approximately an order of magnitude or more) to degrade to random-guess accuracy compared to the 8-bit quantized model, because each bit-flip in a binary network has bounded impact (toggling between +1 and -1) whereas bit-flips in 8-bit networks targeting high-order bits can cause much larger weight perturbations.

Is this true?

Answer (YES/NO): YES